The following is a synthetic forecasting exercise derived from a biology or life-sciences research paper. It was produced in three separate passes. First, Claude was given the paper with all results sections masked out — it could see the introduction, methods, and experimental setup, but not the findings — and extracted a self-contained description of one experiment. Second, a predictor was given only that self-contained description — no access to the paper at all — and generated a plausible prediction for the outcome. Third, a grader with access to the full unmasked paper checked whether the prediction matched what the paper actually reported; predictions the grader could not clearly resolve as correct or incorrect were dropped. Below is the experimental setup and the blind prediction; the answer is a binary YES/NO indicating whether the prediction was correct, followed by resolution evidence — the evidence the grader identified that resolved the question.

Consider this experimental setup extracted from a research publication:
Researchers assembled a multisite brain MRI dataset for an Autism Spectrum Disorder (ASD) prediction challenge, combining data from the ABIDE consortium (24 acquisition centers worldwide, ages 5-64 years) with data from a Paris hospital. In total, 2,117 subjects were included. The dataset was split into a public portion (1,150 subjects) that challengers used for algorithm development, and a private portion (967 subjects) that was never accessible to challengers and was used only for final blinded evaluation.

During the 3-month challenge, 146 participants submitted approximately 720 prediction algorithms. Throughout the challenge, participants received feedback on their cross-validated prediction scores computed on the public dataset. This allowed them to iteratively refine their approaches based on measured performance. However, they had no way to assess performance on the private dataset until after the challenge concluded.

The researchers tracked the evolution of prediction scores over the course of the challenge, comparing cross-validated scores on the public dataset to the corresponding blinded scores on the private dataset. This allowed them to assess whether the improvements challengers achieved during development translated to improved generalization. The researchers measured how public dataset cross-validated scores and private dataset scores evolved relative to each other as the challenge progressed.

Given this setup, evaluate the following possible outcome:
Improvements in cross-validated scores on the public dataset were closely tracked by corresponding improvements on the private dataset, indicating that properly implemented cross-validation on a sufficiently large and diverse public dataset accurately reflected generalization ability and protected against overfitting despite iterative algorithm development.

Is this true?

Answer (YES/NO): NO